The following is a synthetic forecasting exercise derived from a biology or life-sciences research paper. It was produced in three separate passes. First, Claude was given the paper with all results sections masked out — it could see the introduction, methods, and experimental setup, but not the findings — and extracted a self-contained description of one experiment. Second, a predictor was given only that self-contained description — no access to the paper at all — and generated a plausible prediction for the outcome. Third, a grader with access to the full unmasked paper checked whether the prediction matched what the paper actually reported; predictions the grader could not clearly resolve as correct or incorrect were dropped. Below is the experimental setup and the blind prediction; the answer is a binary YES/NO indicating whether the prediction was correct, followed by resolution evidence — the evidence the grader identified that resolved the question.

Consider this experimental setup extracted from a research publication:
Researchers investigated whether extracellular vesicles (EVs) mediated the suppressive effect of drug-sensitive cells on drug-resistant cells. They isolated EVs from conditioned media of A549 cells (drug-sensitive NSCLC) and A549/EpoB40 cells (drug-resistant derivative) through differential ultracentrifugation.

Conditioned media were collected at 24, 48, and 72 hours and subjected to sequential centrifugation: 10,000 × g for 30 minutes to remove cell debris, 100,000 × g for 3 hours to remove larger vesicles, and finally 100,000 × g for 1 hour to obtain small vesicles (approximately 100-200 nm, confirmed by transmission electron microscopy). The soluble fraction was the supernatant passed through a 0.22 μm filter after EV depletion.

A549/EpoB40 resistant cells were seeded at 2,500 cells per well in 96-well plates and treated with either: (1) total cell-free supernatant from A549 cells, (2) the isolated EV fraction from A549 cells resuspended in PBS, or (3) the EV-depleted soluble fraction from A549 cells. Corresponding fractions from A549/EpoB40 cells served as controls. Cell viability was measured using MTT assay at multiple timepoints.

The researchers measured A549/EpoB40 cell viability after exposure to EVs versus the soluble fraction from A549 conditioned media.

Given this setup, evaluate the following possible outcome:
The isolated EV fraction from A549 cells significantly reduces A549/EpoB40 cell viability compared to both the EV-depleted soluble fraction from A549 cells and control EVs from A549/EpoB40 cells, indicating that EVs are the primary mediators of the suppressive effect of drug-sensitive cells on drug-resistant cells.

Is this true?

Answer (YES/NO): NO